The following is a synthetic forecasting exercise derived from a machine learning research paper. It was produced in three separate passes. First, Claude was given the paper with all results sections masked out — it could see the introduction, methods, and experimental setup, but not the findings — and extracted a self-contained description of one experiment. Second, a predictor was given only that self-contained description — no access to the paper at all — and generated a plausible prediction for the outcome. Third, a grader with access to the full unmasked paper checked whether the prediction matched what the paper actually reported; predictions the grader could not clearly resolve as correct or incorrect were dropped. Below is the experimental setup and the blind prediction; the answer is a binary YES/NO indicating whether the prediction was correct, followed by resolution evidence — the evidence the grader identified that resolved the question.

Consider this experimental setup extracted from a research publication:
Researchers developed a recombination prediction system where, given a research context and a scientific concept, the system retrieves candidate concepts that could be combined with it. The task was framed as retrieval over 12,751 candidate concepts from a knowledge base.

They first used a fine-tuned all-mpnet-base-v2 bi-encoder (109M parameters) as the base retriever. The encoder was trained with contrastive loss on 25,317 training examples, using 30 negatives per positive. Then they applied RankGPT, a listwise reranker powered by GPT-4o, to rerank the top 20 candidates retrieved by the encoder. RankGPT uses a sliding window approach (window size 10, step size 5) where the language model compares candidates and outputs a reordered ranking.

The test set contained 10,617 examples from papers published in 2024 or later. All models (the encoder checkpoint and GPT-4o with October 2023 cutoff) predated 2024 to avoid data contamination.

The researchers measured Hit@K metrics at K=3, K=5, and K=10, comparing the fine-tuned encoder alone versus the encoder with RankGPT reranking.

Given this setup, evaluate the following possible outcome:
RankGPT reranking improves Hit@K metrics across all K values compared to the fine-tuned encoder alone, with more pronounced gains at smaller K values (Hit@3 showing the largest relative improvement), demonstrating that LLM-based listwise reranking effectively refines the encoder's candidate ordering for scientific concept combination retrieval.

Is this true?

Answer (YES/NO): NO